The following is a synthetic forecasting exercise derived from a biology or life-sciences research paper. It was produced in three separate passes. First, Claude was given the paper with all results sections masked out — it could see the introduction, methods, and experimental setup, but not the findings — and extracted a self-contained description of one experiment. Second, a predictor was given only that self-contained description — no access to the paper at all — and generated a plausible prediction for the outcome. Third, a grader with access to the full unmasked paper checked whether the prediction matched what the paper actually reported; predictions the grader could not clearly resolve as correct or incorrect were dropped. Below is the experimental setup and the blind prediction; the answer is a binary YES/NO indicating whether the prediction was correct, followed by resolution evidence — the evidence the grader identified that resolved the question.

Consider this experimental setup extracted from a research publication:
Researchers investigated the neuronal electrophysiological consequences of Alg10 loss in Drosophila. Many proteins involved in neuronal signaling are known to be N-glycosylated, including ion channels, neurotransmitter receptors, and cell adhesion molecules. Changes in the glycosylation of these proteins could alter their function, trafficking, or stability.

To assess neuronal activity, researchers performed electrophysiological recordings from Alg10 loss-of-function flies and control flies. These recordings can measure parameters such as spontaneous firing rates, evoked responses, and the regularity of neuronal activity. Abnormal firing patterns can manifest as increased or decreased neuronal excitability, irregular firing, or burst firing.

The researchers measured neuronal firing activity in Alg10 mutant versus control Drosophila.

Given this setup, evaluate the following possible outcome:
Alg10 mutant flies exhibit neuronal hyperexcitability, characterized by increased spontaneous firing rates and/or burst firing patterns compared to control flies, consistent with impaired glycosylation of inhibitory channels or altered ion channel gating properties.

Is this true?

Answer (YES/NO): YES